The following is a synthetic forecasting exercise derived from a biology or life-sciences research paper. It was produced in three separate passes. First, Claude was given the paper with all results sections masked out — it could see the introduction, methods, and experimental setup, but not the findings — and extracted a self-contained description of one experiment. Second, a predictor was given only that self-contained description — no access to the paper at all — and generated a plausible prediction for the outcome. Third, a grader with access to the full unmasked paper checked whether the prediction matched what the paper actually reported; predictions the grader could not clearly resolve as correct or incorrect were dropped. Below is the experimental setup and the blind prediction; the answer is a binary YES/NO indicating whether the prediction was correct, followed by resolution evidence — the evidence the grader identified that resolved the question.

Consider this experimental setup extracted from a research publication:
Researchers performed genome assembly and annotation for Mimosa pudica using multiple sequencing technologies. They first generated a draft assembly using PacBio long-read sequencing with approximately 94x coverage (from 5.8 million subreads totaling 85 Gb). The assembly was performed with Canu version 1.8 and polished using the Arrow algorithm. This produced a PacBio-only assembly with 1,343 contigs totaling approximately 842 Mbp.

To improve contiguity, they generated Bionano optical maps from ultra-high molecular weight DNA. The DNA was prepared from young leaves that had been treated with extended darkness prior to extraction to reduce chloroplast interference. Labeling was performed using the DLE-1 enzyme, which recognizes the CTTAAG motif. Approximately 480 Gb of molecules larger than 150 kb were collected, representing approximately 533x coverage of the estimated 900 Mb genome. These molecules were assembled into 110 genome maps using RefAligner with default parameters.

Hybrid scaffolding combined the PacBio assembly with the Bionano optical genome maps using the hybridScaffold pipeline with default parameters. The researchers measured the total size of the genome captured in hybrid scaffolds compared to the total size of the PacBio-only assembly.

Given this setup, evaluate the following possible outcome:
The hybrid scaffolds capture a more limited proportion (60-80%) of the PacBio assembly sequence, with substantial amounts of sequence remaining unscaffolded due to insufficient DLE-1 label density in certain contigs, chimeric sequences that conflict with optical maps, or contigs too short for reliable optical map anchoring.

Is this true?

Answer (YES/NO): NO